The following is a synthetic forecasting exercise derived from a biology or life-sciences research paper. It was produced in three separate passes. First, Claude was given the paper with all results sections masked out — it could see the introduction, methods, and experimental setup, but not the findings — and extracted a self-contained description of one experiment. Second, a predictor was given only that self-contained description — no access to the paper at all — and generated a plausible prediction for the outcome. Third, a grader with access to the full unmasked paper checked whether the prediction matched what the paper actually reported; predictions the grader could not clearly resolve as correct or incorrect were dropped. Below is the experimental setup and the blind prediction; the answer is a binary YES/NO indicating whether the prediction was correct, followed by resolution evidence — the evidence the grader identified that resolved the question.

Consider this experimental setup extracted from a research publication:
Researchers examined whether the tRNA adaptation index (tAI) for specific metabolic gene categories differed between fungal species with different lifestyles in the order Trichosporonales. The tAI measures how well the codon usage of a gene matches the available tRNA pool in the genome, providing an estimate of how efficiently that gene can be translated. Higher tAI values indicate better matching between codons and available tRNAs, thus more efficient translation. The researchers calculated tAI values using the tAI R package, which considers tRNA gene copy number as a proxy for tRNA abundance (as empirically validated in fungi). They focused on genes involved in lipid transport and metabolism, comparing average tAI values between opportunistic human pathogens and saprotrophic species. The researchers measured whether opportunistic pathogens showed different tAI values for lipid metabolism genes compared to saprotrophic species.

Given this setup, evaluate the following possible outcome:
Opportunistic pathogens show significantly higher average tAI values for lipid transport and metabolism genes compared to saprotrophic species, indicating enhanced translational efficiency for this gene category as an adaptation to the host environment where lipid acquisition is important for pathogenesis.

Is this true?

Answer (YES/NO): YES